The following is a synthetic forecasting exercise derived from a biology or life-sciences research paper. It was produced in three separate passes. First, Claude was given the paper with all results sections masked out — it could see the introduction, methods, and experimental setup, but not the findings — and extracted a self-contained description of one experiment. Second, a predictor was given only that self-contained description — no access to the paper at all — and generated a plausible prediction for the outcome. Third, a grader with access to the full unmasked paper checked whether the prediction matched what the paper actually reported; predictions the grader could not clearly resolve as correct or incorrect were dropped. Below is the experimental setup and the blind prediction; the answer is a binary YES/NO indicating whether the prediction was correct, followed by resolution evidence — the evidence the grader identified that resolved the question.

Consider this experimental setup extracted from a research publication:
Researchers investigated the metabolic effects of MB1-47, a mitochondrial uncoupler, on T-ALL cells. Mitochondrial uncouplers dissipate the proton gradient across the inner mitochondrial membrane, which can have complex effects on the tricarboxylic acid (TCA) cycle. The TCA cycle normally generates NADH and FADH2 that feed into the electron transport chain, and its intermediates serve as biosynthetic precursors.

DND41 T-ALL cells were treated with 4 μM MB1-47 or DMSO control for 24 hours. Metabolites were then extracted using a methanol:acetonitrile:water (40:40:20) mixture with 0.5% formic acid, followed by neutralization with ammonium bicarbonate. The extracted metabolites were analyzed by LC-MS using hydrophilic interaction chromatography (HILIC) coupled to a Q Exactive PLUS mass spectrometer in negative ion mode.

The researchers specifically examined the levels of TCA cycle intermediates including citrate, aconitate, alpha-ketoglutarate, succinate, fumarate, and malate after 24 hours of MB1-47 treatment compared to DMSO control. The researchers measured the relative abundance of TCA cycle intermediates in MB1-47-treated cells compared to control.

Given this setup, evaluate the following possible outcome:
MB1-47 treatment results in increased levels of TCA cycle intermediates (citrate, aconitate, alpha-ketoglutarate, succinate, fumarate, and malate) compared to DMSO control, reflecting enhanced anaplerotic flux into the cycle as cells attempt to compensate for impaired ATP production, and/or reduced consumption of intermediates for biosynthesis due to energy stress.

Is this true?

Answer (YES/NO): NO